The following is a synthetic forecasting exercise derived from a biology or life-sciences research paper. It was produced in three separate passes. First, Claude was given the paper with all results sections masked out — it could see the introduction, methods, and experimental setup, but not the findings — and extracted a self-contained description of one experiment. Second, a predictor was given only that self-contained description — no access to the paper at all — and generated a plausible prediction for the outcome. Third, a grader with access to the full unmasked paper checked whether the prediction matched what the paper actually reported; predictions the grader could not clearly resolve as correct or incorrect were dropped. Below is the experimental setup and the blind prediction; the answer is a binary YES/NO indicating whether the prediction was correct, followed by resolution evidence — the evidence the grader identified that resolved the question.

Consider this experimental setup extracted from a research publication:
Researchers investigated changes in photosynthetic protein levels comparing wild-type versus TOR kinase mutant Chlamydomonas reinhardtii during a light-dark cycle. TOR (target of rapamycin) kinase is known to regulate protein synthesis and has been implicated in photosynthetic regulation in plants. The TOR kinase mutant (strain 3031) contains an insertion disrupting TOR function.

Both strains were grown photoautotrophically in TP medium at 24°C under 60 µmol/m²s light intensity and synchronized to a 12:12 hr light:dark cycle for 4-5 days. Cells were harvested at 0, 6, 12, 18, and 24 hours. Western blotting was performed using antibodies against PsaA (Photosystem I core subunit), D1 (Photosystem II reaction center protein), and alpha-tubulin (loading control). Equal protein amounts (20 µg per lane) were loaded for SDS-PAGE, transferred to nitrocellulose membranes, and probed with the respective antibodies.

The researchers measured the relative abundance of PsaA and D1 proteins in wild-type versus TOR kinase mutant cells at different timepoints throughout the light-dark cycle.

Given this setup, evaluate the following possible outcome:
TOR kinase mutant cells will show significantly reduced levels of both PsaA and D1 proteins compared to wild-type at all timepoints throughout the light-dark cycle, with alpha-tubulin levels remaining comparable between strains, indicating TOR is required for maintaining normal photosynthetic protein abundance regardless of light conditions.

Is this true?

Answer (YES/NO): NO